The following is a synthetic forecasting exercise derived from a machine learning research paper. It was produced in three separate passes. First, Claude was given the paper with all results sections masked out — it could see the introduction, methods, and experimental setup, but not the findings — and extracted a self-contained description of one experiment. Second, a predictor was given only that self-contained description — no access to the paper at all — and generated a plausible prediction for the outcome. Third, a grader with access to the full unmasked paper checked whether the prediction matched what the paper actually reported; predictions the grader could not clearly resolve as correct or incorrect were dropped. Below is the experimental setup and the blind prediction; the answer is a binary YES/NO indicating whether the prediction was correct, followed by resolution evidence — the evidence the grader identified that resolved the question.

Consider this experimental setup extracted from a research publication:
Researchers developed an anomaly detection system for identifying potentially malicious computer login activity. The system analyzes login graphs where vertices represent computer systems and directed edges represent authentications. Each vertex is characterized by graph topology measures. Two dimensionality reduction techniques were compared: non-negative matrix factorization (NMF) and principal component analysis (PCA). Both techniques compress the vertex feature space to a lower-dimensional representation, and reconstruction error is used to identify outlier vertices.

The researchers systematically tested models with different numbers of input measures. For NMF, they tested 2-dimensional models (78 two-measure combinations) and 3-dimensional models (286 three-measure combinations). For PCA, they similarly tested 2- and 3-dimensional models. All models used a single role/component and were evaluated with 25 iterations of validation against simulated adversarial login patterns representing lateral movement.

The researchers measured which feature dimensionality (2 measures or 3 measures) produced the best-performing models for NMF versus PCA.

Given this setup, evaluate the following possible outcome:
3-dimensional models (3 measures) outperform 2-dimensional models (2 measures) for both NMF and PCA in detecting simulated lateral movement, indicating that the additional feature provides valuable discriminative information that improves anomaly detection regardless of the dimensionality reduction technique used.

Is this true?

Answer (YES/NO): NO